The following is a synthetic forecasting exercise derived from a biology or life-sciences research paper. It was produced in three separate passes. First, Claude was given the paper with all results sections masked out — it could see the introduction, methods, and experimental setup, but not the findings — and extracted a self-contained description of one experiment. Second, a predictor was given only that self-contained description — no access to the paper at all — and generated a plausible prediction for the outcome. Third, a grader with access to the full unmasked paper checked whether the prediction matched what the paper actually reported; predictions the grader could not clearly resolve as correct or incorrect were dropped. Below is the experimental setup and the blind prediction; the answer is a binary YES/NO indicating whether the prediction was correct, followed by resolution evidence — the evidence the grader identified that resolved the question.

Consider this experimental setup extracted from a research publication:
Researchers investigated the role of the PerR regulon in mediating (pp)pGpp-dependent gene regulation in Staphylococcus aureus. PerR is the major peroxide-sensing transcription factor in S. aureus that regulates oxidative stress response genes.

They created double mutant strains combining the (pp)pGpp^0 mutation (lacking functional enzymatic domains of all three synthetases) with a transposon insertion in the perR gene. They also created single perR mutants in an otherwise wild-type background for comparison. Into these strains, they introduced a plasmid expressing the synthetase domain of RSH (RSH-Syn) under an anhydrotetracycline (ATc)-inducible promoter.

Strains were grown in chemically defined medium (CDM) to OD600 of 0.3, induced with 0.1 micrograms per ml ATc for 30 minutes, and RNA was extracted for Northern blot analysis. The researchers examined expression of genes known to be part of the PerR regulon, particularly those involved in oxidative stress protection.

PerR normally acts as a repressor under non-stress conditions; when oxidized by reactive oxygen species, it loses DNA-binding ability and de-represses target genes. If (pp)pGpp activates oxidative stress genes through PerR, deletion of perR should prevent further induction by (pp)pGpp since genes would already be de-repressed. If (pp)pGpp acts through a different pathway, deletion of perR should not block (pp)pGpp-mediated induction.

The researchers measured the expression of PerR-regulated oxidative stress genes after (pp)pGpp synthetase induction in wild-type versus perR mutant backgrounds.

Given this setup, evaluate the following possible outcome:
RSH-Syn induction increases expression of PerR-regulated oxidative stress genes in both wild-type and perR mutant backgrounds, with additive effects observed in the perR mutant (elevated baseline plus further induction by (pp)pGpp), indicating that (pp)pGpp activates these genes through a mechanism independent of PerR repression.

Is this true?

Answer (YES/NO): NO